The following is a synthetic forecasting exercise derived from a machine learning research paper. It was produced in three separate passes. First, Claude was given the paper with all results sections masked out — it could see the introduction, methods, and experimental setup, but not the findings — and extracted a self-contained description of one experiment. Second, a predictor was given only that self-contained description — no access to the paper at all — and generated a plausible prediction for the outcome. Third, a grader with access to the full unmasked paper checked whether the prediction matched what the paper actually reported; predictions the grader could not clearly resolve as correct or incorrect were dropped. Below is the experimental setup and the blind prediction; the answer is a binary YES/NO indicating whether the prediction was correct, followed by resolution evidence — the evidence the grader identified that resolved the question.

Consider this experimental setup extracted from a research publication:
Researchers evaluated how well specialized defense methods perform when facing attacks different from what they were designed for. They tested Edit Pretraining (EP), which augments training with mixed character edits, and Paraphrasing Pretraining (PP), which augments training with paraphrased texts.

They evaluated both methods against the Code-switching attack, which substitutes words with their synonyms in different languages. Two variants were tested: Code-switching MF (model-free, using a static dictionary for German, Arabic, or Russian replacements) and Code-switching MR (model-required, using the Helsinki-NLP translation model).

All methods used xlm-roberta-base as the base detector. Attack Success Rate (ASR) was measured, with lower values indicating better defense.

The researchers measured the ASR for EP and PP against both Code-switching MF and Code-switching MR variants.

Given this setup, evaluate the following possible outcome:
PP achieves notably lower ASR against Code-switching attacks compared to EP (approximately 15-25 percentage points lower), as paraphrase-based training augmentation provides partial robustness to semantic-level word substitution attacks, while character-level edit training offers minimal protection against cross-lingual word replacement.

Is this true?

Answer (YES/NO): NO